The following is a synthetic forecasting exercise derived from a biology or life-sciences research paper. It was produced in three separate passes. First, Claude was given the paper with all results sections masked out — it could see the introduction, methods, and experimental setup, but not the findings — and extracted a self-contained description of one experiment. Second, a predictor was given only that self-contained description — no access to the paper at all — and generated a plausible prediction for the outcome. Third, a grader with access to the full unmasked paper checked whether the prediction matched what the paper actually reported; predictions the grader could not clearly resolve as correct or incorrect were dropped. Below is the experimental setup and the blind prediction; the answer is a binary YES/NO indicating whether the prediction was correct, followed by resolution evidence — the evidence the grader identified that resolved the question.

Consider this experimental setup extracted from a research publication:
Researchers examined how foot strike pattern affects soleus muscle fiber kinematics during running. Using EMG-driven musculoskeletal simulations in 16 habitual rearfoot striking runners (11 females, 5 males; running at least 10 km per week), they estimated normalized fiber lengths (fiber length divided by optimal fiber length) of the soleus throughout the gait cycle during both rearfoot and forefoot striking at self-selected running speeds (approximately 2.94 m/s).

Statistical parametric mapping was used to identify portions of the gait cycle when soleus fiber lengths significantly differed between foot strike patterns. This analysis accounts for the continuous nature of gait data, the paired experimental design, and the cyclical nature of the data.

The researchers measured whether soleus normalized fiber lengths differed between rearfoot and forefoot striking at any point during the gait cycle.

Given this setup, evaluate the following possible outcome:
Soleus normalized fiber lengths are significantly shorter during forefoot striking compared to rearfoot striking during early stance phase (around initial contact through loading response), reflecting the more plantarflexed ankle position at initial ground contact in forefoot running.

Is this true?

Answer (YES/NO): NO